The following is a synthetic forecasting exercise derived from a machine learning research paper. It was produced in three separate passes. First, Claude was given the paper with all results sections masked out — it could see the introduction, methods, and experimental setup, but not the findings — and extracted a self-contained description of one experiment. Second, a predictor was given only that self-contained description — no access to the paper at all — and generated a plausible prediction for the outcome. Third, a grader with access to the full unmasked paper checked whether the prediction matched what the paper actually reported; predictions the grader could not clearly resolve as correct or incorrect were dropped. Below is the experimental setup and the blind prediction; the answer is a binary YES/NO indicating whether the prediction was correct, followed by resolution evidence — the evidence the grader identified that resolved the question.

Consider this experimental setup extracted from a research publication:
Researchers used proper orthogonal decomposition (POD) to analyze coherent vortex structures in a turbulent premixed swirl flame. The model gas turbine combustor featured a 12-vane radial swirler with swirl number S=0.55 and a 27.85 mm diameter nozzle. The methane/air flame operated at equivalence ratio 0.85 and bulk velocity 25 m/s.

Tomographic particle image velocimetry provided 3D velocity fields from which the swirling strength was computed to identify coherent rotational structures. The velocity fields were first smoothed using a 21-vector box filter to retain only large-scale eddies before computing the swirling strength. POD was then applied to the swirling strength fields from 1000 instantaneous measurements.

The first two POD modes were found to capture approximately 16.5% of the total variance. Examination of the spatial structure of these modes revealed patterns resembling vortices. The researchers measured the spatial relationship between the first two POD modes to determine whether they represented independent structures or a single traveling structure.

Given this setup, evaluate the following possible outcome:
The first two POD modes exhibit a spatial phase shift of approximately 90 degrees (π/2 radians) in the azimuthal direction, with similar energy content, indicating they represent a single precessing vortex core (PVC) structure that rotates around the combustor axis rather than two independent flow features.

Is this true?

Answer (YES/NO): NO